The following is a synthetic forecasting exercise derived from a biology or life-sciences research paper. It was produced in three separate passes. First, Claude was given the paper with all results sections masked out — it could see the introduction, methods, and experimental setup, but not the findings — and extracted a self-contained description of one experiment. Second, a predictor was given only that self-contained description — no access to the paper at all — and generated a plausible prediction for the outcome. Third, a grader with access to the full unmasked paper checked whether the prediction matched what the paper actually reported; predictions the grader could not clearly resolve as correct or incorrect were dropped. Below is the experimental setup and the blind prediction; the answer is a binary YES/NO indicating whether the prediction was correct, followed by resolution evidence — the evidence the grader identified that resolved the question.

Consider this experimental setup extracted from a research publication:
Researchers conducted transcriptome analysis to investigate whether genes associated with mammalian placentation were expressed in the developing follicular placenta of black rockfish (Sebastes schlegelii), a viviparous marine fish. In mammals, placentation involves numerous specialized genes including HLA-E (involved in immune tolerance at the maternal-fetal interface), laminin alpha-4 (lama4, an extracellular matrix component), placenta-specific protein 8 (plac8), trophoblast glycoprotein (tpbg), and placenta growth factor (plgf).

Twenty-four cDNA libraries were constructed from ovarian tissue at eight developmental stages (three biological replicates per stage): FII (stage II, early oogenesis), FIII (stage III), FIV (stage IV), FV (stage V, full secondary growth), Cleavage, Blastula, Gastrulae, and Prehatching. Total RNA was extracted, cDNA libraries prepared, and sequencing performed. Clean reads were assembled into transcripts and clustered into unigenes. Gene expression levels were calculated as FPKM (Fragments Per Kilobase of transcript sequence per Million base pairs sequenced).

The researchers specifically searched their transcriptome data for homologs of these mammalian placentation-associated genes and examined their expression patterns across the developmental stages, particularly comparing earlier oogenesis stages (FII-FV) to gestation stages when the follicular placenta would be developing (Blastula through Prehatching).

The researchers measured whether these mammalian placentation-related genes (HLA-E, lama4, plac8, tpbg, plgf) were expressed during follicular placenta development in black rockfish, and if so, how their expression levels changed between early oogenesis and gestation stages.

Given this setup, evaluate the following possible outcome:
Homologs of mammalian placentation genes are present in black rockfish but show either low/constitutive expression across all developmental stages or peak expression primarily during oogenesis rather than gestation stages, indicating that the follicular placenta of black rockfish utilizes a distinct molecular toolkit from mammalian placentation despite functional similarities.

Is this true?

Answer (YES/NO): NO